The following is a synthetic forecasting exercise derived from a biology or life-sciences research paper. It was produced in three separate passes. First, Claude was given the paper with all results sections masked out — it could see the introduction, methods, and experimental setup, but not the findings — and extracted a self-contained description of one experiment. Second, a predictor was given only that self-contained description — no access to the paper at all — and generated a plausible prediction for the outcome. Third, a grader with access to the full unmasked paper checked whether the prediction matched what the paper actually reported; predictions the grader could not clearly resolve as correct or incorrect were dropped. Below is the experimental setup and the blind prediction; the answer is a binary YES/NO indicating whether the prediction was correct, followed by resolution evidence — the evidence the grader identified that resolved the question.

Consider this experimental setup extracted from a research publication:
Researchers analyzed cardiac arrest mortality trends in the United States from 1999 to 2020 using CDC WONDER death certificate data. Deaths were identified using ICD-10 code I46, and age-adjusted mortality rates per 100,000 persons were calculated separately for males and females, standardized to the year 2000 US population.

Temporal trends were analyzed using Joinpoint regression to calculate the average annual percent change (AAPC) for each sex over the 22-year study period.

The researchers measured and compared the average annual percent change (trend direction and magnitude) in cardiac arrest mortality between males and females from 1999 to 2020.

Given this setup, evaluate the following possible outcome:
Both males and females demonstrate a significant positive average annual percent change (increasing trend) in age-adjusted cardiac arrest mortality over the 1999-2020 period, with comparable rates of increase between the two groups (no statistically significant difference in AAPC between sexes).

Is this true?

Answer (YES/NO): NO